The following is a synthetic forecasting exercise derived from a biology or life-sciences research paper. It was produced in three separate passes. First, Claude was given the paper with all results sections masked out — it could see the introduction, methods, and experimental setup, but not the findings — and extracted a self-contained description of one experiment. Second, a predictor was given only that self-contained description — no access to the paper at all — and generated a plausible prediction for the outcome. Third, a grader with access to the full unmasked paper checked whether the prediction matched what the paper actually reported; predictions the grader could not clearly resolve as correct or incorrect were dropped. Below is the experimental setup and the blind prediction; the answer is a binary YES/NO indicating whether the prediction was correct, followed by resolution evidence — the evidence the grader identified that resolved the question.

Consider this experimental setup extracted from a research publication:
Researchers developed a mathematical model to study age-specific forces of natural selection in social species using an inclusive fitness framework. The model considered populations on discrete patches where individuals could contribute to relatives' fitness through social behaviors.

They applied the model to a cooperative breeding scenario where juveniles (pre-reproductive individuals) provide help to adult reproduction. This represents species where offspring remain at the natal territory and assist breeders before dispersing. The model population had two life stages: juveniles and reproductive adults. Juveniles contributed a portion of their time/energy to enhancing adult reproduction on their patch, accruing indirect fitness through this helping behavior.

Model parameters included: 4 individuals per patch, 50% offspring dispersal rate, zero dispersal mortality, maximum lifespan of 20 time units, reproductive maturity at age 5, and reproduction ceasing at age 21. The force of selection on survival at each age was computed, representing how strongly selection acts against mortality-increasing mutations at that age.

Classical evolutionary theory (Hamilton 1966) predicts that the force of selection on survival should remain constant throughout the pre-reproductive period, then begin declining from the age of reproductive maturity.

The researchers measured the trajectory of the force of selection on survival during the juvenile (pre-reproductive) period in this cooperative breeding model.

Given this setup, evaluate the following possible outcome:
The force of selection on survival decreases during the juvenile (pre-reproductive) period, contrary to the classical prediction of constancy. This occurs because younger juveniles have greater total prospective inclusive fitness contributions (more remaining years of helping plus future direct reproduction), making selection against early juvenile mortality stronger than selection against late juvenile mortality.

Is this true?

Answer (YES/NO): YES